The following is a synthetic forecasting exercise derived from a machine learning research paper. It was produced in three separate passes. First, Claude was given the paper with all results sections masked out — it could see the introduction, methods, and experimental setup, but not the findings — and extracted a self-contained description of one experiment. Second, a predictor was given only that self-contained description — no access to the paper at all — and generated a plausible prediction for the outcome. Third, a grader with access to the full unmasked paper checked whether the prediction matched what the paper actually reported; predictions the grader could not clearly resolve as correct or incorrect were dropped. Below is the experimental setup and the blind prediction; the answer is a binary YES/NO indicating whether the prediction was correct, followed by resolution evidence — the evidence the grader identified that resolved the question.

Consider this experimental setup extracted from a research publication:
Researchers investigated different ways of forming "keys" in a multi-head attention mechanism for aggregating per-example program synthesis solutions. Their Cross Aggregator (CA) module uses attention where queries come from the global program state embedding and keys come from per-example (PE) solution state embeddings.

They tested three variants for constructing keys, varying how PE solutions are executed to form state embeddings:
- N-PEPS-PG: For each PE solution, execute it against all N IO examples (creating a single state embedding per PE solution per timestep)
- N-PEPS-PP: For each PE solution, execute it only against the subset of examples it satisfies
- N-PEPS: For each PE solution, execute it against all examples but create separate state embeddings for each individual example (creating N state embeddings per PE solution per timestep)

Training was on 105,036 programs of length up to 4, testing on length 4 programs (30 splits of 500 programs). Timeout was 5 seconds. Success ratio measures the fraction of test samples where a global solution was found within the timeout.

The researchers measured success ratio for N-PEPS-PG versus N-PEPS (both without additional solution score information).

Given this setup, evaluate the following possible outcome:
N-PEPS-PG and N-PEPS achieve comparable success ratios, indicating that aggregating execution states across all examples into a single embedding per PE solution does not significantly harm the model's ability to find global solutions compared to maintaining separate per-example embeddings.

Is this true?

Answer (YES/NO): NO